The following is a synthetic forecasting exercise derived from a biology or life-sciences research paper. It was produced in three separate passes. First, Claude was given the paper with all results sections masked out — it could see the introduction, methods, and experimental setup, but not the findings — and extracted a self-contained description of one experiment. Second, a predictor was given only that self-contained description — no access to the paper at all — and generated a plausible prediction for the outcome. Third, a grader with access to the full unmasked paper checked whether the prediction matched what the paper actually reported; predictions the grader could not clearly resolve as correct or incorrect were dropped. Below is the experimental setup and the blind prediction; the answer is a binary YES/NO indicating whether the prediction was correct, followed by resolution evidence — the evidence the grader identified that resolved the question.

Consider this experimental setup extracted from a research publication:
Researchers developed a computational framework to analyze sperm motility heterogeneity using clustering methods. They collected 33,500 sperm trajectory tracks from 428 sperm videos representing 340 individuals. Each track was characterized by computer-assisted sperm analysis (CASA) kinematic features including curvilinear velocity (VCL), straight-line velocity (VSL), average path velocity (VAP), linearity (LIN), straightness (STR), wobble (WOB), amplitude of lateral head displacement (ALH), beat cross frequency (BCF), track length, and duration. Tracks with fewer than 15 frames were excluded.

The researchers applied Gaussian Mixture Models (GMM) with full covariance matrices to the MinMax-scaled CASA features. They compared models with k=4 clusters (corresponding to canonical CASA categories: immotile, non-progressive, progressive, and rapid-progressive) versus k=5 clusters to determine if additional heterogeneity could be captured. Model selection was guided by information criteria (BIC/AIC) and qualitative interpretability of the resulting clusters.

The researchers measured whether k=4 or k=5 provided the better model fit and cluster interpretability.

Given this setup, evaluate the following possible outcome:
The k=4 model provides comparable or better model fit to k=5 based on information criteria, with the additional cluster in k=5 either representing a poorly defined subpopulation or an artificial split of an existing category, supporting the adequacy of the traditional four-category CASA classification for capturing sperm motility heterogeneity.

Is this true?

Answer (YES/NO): NO